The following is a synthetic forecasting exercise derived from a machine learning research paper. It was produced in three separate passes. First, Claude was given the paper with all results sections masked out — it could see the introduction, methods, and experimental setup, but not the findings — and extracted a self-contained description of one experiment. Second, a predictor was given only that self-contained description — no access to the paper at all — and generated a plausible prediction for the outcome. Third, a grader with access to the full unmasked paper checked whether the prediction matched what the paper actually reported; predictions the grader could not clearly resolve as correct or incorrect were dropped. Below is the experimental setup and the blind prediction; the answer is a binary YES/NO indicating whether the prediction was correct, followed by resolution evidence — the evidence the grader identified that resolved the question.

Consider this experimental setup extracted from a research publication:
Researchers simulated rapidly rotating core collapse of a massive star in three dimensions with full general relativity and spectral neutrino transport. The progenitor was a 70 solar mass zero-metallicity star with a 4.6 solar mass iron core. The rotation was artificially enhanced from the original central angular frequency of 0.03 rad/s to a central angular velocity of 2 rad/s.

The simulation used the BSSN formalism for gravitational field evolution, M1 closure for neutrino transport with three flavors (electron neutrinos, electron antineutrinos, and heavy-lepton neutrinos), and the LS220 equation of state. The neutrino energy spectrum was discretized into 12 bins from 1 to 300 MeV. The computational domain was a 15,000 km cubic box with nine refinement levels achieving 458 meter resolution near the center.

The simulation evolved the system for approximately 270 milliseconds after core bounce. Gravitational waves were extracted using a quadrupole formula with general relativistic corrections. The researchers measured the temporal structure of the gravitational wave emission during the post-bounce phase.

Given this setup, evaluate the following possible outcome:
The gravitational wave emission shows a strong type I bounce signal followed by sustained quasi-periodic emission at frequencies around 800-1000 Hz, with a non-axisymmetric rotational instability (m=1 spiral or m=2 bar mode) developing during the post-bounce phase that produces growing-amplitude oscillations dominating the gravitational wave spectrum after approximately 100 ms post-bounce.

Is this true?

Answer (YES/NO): NO